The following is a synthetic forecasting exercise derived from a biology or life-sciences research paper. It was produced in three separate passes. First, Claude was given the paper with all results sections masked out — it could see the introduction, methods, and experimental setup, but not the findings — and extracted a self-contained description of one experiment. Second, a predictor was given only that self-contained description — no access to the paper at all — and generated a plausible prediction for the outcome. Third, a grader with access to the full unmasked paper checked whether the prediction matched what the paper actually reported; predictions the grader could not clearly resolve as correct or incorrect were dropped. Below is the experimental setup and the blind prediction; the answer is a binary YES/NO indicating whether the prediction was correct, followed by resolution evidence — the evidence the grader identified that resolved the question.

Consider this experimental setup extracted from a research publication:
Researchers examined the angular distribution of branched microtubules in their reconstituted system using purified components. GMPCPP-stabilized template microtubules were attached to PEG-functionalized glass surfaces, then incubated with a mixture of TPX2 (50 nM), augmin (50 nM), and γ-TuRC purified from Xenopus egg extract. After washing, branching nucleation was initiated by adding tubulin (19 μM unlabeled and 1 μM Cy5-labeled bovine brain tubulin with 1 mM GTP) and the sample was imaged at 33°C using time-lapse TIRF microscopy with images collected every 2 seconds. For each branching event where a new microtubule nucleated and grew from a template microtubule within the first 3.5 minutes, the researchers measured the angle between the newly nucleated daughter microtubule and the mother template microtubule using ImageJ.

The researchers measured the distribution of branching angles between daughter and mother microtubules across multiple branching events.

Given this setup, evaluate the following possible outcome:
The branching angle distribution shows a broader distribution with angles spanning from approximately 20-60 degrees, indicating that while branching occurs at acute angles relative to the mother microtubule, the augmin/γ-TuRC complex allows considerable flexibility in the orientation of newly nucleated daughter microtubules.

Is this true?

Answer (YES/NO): NO